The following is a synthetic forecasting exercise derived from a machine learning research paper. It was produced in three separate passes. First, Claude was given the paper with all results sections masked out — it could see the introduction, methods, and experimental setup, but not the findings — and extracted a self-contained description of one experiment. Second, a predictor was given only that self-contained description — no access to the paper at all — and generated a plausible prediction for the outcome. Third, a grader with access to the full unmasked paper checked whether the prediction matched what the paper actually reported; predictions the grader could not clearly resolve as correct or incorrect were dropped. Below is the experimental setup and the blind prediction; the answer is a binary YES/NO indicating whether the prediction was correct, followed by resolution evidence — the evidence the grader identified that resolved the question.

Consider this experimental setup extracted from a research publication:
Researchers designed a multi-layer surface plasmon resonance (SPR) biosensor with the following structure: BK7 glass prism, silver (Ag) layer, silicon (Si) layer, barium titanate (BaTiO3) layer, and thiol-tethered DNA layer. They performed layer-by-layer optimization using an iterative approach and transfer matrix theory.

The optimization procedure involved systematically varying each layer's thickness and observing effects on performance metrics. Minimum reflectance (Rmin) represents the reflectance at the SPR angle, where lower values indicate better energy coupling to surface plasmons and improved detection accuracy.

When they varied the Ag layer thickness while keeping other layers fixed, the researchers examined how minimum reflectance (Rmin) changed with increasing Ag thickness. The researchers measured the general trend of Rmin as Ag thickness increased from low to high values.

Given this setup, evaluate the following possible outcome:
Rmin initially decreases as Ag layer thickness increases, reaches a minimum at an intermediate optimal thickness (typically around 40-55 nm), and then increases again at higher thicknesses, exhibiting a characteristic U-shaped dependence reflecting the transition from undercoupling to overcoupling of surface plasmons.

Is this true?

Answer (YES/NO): YES